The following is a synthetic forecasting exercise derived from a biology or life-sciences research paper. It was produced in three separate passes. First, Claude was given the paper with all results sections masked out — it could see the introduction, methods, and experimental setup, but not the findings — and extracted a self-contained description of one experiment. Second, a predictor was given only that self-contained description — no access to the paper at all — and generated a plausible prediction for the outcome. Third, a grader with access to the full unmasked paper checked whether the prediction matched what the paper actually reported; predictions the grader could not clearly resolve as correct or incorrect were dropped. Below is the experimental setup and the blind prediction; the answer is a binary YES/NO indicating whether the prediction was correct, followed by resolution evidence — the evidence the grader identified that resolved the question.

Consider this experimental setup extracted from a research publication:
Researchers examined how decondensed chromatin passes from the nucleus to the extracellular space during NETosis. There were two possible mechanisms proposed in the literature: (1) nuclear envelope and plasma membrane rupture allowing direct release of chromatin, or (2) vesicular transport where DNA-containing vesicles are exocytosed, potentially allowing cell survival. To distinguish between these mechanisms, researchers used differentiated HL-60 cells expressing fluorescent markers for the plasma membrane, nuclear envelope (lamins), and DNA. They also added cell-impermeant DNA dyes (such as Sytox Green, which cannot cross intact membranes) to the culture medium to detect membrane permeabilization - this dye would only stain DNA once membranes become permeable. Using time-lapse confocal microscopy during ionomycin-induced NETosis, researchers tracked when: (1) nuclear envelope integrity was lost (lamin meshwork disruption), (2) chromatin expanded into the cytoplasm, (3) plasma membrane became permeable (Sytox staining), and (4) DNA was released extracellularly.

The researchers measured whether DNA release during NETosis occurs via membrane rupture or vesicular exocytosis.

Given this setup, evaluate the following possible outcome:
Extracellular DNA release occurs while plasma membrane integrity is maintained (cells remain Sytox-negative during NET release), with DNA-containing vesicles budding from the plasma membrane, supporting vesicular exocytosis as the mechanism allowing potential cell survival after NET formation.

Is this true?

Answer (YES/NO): NO